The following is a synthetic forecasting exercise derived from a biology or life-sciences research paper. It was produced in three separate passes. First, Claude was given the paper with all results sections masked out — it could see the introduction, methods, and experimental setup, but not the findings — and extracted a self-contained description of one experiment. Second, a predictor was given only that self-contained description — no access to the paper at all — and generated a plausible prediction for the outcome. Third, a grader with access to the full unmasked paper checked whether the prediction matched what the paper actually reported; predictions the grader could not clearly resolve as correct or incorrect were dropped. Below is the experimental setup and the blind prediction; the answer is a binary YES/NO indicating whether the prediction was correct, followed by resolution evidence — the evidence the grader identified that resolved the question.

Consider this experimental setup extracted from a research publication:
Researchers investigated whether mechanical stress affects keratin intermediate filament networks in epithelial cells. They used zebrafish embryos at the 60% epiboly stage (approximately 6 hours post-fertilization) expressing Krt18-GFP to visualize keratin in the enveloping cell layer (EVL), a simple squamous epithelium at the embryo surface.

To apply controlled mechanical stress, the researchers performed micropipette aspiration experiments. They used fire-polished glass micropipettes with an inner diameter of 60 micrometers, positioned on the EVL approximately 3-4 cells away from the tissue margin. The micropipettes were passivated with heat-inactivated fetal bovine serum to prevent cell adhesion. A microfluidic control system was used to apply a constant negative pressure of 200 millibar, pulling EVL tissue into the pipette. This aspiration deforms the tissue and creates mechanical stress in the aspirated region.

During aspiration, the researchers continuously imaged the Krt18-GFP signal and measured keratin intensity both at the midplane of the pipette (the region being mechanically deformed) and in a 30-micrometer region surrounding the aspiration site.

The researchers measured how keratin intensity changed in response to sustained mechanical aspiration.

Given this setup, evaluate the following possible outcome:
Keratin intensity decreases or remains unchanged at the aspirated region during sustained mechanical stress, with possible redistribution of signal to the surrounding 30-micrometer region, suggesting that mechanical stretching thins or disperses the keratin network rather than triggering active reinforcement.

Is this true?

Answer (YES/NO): NO